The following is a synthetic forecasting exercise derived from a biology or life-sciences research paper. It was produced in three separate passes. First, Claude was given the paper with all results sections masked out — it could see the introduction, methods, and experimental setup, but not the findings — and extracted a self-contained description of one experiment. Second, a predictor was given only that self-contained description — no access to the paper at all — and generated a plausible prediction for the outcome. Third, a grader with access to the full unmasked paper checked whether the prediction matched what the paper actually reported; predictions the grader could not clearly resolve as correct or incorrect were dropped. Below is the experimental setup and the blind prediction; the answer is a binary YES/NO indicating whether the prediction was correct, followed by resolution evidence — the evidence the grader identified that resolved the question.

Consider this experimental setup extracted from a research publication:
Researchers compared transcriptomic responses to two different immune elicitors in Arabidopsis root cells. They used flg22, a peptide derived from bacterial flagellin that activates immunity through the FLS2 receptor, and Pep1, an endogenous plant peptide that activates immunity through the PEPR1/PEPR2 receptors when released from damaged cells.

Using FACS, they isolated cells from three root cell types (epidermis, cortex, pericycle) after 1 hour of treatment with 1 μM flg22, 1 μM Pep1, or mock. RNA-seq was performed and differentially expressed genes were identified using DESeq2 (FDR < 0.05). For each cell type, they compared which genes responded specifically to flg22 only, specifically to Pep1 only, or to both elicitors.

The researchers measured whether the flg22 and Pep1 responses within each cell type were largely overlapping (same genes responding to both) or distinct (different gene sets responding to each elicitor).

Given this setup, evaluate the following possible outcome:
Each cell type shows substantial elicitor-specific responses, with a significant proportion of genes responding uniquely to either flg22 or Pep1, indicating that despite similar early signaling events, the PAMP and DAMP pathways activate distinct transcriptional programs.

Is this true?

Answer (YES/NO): YES